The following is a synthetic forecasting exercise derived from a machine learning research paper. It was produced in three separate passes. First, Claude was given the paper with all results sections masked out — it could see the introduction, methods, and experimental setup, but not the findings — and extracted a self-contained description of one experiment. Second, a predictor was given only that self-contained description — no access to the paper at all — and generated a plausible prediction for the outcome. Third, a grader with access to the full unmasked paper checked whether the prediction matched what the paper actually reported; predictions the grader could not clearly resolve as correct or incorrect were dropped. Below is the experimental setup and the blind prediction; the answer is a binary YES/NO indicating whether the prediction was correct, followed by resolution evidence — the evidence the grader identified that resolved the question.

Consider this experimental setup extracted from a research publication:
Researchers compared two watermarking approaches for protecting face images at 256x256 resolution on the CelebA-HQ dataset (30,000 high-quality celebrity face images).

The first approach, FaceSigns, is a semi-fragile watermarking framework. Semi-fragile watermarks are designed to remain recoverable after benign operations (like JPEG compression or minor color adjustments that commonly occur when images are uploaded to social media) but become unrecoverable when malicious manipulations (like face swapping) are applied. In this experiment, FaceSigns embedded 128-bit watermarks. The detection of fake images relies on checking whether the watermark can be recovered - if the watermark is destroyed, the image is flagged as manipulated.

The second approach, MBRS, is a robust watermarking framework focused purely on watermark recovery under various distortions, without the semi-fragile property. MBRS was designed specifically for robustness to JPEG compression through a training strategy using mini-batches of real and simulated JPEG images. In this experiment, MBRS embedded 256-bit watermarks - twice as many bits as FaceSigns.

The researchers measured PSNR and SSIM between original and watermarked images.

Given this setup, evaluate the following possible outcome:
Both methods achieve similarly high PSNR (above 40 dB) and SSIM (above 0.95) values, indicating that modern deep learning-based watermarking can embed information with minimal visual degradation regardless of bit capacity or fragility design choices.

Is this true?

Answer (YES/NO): NO